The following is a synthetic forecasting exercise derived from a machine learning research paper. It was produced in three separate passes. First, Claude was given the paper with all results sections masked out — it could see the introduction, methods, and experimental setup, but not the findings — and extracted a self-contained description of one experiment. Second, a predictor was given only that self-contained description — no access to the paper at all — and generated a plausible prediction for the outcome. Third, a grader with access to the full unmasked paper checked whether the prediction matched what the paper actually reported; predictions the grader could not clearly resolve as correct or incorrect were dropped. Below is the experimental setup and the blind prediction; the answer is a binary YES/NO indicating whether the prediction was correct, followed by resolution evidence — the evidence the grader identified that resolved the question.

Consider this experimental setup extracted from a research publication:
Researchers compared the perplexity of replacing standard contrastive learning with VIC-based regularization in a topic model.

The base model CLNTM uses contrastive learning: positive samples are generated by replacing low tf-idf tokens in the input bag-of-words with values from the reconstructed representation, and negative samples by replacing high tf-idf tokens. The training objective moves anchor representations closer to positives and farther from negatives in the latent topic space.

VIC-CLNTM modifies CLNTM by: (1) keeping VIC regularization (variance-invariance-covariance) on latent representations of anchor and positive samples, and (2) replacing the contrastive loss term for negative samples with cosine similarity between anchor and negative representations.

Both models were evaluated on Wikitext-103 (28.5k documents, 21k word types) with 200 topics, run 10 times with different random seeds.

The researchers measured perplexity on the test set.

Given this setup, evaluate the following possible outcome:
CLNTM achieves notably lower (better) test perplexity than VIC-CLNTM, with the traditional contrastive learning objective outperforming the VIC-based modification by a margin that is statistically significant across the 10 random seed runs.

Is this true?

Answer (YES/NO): NO